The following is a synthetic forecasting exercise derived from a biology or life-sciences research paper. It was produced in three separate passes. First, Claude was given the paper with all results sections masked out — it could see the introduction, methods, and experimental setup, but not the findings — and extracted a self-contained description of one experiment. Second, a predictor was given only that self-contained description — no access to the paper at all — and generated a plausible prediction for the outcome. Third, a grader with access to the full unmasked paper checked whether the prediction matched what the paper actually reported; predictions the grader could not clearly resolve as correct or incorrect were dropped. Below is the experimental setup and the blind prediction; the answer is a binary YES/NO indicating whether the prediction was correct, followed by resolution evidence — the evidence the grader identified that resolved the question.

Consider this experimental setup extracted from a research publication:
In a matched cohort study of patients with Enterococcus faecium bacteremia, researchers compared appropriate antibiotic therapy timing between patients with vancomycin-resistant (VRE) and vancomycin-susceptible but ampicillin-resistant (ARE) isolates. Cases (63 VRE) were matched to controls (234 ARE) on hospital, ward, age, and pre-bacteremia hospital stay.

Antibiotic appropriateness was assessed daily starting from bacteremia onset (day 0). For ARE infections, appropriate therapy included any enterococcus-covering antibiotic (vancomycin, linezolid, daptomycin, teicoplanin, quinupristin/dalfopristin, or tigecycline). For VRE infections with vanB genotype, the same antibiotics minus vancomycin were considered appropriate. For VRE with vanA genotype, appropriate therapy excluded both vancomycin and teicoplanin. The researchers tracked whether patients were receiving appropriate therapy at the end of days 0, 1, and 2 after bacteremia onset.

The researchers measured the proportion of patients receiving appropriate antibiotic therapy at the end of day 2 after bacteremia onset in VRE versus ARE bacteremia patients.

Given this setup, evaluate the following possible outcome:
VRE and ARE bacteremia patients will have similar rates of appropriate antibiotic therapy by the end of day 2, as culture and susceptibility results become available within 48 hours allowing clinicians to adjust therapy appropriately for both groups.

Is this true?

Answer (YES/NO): NO